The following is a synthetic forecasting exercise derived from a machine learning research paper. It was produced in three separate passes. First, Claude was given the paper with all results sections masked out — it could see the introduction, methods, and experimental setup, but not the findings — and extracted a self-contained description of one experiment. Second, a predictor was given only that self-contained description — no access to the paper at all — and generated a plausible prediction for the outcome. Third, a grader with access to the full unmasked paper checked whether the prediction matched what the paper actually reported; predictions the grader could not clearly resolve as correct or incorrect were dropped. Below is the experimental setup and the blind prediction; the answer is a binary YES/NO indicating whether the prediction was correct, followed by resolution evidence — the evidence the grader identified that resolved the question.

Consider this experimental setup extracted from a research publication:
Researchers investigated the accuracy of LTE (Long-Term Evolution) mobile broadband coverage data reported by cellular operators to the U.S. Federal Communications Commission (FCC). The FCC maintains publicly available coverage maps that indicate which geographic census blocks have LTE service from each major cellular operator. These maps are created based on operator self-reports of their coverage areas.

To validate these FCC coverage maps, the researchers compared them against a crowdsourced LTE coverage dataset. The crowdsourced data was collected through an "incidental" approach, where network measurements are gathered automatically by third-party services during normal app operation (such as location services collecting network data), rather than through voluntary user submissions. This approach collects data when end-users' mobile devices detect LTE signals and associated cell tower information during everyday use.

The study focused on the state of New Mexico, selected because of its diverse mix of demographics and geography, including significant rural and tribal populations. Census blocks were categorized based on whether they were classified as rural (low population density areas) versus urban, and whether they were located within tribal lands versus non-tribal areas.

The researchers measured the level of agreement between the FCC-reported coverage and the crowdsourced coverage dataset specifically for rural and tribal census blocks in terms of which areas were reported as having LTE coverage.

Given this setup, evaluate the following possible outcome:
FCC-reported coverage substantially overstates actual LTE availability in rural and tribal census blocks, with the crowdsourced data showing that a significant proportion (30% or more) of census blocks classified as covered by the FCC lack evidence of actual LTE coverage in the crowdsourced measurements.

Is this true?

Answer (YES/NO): NO